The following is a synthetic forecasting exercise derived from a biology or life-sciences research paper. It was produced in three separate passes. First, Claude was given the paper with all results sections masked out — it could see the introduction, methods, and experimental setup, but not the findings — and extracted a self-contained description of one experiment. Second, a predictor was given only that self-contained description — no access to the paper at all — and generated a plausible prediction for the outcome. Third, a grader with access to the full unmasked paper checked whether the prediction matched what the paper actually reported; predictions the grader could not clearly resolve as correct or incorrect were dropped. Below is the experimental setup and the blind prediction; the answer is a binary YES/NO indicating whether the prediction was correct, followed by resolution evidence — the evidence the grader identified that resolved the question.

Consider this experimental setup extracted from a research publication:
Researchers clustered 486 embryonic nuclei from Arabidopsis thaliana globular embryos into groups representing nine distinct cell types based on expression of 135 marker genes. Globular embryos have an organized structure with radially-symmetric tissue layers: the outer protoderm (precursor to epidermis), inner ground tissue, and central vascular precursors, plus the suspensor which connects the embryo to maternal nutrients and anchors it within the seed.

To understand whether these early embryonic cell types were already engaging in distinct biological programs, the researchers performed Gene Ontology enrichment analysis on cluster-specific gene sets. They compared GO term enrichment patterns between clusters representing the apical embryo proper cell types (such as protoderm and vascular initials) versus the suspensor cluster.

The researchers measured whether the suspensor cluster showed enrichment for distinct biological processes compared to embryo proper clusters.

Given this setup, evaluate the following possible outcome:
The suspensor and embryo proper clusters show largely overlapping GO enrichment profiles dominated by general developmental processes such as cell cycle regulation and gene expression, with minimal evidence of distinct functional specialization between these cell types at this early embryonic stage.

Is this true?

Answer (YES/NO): NO